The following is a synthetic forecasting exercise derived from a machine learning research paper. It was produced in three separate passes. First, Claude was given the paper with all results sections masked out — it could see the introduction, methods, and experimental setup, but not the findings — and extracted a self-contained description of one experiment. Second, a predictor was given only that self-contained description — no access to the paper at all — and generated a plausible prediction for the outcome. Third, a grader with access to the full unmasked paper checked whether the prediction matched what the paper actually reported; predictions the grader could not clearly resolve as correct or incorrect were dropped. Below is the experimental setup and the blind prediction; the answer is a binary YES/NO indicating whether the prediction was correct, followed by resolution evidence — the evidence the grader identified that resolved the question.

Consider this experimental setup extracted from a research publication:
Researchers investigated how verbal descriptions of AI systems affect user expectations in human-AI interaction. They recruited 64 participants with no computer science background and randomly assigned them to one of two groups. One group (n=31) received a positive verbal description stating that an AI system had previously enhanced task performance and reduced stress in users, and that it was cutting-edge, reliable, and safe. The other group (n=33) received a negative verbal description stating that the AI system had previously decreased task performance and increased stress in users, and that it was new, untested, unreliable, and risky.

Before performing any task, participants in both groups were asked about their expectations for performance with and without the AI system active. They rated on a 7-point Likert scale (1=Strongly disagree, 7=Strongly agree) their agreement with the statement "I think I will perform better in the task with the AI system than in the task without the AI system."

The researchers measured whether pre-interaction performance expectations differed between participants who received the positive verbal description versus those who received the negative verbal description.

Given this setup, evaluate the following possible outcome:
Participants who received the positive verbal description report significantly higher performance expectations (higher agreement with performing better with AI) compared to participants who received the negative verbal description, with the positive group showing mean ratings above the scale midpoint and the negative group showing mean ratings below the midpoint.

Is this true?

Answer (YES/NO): NO